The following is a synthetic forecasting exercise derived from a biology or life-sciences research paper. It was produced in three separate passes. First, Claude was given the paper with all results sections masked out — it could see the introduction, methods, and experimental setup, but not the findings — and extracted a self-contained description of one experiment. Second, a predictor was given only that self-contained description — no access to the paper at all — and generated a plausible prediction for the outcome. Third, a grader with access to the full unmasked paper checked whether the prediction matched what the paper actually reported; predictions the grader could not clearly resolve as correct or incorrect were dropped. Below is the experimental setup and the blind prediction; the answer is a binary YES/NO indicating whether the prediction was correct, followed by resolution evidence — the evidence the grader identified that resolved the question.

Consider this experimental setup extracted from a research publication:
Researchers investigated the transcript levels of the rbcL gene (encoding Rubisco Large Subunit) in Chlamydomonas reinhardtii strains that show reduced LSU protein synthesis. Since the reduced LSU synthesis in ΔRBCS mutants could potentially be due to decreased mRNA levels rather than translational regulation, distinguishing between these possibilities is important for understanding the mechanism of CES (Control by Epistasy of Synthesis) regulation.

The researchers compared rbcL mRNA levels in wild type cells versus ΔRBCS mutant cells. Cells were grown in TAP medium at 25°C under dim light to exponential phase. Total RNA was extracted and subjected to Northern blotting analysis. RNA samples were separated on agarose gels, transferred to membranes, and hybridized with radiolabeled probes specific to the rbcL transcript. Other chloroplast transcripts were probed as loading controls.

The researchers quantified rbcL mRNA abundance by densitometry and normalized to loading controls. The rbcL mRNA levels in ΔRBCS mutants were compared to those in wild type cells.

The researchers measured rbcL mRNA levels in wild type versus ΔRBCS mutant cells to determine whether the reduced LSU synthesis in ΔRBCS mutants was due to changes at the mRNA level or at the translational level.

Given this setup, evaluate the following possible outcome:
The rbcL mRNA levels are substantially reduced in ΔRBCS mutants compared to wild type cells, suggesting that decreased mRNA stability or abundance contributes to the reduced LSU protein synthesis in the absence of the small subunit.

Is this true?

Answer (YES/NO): NO